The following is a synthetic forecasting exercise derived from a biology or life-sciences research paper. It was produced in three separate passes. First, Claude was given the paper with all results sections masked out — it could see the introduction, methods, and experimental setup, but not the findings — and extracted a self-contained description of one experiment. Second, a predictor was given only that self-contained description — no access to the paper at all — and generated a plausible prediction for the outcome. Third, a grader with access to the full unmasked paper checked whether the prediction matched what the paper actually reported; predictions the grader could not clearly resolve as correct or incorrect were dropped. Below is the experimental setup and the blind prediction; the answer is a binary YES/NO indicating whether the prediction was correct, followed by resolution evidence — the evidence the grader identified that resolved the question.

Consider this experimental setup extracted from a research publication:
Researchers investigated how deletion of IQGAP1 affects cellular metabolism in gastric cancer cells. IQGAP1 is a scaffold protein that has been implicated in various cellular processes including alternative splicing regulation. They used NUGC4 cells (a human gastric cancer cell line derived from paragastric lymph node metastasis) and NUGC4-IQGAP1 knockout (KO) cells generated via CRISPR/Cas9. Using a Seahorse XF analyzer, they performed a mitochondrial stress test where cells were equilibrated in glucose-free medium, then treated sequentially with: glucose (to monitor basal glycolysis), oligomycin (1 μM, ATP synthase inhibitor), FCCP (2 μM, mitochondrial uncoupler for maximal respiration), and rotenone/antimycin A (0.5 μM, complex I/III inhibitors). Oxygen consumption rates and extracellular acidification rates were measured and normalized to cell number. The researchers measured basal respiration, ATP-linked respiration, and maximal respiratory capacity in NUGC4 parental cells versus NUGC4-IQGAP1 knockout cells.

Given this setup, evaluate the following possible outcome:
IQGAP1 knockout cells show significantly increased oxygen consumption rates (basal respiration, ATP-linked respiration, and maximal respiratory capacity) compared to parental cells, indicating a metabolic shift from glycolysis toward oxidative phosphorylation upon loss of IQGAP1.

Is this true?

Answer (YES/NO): NO